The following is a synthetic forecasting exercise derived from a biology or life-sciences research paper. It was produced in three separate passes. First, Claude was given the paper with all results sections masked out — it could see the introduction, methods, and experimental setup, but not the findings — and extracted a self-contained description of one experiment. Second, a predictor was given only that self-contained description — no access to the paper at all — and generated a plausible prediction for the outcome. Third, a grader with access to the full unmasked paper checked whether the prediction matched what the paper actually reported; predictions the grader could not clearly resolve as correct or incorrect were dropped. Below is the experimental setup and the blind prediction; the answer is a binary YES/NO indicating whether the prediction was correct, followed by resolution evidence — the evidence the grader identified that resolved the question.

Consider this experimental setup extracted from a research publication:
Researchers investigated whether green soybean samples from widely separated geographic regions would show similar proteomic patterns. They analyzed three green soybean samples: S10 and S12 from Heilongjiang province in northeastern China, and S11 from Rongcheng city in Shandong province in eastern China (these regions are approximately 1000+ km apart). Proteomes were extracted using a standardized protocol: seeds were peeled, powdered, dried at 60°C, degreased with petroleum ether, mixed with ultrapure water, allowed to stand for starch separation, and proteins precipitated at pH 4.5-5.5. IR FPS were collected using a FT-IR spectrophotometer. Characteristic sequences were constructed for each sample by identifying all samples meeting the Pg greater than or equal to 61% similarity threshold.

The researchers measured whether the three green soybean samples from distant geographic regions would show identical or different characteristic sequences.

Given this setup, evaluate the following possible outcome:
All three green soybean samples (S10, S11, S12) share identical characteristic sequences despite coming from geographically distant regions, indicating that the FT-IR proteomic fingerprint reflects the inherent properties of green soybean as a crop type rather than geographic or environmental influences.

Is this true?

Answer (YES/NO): YES